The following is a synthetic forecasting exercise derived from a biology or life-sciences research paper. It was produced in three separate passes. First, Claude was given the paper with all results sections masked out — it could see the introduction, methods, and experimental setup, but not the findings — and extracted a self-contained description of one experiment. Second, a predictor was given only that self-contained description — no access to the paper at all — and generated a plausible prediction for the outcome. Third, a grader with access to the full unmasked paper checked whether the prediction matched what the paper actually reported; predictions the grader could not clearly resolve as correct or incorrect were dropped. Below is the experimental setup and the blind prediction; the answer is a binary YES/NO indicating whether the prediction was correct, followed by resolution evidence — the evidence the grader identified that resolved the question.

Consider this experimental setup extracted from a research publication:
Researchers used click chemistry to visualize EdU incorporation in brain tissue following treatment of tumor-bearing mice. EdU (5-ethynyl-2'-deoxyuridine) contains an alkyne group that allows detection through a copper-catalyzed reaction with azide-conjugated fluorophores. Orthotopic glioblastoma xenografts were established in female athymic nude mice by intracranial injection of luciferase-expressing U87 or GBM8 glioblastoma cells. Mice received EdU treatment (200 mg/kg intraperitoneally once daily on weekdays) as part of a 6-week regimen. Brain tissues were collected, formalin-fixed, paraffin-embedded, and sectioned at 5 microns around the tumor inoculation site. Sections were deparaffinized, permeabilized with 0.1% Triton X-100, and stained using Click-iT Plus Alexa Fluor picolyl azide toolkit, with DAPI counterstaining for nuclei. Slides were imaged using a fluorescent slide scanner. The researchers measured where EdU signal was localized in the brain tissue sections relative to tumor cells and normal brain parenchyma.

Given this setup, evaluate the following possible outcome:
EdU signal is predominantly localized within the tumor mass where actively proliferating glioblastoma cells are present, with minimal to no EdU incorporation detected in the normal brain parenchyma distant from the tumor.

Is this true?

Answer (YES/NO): YES